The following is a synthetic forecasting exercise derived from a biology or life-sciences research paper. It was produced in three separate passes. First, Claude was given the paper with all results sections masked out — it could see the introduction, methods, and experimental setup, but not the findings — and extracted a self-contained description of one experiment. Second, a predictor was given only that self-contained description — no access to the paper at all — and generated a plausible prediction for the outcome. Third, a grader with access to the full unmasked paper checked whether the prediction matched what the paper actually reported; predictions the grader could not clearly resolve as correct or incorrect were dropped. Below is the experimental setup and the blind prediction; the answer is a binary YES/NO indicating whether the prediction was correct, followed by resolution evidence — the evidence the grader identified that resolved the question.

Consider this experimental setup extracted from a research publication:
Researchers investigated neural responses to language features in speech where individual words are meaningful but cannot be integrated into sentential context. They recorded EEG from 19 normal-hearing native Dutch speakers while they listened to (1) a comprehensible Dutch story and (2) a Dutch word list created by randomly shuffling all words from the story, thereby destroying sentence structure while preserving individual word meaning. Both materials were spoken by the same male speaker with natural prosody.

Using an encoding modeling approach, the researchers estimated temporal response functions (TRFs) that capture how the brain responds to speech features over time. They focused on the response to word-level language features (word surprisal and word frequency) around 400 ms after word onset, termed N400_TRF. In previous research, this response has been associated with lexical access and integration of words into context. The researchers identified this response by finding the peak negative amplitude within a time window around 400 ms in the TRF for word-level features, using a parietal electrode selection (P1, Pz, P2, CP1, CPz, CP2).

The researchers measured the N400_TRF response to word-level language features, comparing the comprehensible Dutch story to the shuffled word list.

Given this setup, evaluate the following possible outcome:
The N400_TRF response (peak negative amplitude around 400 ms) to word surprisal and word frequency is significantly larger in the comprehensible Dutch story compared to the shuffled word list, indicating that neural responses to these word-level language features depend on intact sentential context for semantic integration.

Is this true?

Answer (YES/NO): NO